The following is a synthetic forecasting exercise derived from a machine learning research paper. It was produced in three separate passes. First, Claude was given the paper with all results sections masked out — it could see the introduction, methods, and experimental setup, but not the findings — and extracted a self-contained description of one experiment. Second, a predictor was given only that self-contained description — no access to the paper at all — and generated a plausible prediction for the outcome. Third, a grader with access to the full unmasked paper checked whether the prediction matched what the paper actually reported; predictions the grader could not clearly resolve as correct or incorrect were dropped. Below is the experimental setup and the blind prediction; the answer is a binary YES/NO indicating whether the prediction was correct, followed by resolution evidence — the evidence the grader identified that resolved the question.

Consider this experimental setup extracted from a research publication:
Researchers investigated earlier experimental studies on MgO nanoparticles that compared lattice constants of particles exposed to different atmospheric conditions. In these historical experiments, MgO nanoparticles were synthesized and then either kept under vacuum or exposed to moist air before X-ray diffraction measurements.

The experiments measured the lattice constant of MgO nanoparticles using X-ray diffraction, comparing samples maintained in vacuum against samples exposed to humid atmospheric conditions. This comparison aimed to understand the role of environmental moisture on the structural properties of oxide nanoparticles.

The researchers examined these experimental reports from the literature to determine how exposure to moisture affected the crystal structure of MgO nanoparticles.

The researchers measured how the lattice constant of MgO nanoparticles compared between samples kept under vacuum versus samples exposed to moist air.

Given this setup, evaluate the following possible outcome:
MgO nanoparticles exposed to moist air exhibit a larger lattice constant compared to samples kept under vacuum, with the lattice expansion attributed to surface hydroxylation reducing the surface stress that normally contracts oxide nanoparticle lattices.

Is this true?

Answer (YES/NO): NO